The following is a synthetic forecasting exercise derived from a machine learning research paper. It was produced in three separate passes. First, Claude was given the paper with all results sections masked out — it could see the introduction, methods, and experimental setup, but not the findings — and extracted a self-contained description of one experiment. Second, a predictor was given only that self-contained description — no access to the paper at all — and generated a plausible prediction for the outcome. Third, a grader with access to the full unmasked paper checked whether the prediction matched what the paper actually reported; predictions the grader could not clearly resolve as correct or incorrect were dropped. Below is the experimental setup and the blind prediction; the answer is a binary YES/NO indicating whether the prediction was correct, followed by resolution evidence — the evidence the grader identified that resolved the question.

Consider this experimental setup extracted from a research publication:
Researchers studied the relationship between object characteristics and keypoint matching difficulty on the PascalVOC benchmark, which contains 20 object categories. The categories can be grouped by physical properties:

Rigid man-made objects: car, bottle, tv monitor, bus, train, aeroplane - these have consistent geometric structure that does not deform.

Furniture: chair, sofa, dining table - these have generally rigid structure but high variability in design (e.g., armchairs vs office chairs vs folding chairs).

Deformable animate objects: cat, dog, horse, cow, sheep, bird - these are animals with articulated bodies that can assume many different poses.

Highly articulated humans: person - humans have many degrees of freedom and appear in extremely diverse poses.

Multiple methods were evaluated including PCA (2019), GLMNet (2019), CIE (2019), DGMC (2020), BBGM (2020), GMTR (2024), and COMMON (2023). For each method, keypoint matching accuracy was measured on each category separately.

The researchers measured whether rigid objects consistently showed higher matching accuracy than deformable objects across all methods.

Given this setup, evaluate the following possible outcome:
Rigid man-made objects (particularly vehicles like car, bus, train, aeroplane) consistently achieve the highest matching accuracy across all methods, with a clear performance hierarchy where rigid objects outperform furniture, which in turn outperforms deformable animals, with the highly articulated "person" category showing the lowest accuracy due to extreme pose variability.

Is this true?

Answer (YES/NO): NO